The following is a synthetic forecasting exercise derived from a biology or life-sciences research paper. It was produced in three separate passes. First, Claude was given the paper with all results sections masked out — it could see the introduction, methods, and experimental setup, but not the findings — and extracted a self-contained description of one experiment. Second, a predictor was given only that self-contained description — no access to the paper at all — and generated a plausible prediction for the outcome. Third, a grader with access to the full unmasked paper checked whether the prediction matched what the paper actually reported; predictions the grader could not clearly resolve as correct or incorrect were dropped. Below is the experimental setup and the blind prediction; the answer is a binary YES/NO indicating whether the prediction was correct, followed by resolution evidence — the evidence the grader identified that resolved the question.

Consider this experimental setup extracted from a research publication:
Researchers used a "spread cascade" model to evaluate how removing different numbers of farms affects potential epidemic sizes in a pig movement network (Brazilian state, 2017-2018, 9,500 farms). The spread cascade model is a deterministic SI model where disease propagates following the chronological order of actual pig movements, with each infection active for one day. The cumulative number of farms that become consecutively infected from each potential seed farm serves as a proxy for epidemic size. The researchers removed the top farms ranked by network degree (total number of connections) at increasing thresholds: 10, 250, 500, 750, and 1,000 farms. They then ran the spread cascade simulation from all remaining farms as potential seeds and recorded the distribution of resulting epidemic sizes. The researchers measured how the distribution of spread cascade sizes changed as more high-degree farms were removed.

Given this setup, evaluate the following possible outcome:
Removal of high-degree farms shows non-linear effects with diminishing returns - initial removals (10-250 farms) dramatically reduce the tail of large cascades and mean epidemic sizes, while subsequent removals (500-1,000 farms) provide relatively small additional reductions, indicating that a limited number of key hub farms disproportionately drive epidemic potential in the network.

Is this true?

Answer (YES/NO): YES